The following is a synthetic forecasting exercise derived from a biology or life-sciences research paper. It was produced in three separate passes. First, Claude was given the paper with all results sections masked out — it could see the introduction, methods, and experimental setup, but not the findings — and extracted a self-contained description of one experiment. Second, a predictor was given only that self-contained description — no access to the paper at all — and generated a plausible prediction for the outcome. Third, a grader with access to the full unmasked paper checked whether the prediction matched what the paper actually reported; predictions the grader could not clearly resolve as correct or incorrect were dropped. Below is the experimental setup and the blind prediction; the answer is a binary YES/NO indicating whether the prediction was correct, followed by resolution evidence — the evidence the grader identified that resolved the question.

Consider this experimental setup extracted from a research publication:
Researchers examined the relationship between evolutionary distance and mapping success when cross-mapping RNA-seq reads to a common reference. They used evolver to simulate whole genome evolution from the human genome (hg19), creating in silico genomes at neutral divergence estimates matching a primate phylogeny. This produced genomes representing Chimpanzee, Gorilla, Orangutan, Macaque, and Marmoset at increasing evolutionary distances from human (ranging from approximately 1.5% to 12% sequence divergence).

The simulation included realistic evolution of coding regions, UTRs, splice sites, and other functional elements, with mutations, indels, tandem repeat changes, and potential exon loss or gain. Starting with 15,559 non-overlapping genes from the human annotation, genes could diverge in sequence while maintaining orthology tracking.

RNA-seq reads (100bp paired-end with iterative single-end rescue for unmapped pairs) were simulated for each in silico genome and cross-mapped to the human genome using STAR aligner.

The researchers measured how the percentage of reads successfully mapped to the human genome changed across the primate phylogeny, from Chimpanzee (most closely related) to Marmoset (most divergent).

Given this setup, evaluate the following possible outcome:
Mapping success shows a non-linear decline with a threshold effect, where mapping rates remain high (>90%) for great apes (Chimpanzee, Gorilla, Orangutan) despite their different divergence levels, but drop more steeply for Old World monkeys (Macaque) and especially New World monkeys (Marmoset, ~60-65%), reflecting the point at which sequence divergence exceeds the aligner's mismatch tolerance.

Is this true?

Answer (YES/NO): NO